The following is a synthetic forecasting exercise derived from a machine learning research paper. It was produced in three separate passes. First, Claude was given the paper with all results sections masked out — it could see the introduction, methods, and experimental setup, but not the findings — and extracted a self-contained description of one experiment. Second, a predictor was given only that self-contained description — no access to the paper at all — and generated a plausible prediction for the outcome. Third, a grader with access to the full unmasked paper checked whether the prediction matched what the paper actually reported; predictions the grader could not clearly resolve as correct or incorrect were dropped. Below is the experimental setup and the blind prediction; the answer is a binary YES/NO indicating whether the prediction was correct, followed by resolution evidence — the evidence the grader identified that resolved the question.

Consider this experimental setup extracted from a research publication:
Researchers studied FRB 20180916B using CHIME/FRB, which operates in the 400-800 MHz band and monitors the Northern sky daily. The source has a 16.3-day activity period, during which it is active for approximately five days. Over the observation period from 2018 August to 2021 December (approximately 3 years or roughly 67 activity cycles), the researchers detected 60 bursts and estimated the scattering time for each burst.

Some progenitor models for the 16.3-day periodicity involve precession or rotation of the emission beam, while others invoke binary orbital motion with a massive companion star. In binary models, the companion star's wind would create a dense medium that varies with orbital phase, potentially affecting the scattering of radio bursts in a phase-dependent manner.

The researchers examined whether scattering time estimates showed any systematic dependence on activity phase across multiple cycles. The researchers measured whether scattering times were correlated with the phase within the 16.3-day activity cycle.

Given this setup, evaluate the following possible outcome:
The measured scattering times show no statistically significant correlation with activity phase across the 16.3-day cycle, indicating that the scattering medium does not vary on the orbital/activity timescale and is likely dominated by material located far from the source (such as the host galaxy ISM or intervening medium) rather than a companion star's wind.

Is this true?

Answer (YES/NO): YES